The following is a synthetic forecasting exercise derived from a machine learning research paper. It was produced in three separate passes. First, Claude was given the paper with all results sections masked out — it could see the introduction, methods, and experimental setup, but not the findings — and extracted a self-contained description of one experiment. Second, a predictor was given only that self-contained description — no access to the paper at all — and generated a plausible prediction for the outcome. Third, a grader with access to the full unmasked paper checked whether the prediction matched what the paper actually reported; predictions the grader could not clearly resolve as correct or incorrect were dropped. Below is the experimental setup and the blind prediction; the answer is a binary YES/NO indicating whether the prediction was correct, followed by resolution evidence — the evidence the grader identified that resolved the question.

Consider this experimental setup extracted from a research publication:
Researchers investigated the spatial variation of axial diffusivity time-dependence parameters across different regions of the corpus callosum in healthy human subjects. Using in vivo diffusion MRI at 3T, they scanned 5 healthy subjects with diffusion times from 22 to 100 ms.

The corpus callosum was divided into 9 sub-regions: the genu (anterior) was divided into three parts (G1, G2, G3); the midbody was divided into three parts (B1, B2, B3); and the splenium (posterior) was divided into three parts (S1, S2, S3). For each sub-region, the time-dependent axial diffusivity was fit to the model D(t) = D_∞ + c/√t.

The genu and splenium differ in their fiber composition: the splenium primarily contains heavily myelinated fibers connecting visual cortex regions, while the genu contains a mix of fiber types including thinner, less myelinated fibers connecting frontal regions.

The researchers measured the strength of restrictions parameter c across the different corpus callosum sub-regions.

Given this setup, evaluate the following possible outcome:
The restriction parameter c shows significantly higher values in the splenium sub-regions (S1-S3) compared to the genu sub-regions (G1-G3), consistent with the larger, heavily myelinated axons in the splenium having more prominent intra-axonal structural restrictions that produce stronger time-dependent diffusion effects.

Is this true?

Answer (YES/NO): NO